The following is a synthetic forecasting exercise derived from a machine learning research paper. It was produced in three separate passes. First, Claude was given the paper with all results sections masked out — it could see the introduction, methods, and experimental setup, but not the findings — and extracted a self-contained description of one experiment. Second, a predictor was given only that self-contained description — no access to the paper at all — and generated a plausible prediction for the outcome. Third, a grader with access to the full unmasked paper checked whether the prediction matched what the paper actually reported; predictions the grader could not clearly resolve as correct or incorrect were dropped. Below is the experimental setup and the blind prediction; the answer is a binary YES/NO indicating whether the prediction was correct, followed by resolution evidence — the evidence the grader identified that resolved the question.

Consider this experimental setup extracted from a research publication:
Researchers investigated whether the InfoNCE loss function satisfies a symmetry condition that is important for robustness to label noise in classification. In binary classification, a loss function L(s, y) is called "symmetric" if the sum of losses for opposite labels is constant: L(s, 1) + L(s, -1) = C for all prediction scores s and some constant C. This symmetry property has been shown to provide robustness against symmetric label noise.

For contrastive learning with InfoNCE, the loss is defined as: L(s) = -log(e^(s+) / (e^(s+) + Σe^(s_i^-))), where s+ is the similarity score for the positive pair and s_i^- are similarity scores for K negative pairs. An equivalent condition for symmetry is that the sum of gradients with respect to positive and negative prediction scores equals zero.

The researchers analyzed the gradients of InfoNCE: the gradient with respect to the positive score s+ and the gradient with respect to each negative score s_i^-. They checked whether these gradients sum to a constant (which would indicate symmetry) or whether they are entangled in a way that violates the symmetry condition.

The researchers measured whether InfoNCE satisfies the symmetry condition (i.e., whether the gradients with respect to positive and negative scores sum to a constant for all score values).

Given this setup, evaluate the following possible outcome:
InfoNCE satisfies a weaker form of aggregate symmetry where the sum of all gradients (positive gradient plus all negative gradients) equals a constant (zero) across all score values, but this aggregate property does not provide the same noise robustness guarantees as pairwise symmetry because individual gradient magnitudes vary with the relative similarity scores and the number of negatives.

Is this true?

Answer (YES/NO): NO